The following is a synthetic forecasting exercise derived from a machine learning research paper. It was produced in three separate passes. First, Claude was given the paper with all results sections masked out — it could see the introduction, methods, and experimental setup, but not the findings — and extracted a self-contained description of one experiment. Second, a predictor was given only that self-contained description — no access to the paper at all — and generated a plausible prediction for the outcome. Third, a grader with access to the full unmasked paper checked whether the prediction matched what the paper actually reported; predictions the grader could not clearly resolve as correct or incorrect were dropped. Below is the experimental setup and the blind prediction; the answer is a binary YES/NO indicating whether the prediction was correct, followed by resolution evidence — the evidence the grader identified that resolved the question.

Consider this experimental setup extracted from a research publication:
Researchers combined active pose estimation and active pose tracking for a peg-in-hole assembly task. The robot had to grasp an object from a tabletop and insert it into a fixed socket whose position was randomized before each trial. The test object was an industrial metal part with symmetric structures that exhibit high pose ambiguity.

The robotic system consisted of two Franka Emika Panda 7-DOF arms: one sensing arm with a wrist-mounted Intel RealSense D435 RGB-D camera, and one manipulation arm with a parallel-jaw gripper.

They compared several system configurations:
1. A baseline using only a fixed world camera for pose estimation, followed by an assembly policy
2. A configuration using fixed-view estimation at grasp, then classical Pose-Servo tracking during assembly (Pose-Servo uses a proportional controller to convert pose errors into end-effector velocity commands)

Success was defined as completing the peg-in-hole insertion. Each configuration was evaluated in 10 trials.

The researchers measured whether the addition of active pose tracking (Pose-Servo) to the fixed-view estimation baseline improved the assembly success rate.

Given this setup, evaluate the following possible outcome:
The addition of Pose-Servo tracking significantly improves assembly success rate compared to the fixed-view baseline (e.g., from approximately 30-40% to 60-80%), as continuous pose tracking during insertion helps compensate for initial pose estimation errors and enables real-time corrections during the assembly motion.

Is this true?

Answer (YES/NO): NO